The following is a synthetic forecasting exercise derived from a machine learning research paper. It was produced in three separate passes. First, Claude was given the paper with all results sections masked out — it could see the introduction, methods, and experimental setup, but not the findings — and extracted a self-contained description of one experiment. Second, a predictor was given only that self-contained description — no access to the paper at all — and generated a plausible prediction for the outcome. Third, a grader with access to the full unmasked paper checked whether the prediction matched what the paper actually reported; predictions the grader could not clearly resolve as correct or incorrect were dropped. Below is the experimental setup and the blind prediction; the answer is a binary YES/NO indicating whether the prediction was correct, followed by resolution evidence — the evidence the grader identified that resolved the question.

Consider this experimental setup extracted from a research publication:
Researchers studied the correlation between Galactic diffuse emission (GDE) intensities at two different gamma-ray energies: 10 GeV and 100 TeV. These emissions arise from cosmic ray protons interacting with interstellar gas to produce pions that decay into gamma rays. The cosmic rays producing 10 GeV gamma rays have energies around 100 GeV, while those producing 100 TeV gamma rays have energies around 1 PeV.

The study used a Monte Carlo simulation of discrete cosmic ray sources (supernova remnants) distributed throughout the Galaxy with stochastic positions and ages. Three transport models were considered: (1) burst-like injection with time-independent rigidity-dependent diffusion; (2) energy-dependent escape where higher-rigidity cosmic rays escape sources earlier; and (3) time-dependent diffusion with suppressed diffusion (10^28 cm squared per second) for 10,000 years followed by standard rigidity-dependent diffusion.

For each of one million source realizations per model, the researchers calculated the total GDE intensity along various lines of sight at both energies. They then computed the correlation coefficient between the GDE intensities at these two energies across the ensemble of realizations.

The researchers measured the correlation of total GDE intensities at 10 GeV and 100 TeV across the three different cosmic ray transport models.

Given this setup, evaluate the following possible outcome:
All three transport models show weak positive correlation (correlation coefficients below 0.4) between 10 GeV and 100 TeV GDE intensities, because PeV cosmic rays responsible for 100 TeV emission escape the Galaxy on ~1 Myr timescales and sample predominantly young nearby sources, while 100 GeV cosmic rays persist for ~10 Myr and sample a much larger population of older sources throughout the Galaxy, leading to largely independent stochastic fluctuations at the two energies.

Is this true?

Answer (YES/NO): NO